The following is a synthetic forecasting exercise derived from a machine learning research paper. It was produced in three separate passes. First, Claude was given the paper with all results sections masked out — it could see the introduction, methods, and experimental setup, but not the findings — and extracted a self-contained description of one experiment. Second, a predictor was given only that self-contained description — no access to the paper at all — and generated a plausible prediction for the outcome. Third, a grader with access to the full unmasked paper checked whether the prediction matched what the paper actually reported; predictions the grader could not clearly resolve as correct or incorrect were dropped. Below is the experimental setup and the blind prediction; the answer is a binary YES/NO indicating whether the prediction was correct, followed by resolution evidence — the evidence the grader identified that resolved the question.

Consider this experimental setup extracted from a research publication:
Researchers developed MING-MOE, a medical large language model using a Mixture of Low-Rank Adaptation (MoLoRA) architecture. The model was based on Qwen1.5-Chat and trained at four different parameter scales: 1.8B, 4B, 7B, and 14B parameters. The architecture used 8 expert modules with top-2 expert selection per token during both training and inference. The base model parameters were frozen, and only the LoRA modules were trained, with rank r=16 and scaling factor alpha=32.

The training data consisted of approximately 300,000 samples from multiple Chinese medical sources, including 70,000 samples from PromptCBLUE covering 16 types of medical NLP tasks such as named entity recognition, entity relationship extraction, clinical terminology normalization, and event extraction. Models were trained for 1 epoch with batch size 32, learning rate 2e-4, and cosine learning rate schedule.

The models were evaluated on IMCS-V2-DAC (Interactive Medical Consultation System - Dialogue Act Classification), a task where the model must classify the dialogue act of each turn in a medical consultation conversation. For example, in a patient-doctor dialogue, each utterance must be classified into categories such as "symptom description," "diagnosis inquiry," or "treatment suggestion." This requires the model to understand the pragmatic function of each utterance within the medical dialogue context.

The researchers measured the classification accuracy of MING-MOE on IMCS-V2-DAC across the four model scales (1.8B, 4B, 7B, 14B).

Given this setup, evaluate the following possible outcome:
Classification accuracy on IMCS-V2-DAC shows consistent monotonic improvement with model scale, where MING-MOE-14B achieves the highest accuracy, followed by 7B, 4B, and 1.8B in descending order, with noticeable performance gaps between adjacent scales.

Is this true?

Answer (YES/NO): NO